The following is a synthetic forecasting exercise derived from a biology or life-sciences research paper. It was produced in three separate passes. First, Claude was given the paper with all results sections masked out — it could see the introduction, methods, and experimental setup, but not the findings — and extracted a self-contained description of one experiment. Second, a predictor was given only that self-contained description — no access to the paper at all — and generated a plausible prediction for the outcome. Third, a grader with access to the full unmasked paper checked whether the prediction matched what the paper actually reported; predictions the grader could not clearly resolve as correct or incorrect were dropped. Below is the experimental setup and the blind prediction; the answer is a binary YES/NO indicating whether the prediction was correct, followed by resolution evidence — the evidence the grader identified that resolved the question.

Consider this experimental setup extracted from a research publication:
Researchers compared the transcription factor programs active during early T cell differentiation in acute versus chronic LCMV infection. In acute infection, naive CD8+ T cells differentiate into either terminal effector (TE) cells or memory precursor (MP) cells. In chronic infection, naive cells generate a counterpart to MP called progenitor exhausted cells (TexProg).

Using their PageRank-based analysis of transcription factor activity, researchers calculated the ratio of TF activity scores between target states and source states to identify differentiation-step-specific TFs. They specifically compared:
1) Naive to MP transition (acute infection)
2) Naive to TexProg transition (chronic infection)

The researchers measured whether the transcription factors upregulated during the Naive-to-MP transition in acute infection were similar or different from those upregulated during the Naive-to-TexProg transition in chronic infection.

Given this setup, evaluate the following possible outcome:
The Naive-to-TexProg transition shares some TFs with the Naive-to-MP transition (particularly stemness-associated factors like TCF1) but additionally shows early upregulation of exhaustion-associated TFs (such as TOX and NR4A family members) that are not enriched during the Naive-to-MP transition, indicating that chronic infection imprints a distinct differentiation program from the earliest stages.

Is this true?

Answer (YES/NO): NO